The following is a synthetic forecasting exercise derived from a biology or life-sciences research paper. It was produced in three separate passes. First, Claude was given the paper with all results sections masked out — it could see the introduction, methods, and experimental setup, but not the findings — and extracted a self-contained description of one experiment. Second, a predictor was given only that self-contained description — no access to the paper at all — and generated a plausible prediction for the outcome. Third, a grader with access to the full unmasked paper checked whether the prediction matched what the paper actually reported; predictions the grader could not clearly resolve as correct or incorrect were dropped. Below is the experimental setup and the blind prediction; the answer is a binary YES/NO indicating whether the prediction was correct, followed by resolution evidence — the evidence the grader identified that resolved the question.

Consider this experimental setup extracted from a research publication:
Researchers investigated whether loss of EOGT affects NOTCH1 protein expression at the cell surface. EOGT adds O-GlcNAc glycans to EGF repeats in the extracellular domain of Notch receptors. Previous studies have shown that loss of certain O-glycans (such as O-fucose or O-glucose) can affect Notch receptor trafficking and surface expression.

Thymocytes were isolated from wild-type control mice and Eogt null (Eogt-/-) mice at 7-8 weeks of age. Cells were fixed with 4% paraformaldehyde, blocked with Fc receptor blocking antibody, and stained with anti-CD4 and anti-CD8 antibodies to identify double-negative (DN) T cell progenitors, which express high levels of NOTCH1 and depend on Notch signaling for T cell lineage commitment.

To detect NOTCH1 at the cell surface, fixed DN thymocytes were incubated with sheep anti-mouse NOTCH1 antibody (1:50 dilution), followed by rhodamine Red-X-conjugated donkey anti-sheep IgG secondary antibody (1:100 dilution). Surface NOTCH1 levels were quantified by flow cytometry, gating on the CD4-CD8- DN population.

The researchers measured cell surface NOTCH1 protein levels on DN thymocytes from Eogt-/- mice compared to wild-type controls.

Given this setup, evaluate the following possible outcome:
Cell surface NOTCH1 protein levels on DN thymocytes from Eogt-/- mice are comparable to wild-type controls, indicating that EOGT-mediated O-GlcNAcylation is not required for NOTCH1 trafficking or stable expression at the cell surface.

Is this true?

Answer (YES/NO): YES